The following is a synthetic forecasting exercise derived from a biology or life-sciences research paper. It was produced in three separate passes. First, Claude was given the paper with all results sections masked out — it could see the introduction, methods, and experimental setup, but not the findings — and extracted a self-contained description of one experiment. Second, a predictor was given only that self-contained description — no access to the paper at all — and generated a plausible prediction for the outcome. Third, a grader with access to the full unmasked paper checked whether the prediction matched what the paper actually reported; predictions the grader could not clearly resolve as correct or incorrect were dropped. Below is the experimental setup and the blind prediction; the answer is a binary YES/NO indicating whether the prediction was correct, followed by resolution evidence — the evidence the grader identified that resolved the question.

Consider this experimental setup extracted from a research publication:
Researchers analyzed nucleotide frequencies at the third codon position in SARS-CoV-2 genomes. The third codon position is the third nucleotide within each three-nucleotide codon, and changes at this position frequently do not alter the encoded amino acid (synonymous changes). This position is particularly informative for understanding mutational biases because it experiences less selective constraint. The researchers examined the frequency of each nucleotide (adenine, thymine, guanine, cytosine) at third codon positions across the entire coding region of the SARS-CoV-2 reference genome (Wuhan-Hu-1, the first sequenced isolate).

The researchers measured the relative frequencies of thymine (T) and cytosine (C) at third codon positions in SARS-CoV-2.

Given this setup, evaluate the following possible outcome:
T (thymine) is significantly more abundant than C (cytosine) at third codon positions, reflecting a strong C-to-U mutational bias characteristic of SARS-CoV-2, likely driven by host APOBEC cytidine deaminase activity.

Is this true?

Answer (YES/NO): YES